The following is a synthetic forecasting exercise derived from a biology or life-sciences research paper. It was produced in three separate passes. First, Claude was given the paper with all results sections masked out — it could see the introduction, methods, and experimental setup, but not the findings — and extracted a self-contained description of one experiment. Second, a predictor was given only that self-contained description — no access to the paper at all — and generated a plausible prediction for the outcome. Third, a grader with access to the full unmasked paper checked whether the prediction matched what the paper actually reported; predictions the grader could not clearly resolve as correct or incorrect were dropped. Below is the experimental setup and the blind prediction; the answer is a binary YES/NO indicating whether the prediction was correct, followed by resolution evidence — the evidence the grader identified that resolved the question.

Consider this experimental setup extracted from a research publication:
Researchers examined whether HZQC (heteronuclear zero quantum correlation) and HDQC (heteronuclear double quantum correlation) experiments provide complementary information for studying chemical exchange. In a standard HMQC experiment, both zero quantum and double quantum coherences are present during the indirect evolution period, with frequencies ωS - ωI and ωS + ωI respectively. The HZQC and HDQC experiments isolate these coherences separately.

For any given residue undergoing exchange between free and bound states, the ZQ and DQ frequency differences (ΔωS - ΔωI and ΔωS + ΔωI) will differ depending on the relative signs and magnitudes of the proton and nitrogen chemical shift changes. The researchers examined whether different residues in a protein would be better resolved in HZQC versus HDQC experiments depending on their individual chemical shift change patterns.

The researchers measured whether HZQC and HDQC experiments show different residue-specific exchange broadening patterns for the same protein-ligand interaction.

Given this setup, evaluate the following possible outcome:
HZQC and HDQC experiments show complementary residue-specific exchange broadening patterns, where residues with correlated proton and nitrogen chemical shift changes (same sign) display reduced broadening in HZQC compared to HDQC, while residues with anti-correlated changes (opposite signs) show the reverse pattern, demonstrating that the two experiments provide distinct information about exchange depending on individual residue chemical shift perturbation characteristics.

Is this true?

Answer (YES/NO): NO